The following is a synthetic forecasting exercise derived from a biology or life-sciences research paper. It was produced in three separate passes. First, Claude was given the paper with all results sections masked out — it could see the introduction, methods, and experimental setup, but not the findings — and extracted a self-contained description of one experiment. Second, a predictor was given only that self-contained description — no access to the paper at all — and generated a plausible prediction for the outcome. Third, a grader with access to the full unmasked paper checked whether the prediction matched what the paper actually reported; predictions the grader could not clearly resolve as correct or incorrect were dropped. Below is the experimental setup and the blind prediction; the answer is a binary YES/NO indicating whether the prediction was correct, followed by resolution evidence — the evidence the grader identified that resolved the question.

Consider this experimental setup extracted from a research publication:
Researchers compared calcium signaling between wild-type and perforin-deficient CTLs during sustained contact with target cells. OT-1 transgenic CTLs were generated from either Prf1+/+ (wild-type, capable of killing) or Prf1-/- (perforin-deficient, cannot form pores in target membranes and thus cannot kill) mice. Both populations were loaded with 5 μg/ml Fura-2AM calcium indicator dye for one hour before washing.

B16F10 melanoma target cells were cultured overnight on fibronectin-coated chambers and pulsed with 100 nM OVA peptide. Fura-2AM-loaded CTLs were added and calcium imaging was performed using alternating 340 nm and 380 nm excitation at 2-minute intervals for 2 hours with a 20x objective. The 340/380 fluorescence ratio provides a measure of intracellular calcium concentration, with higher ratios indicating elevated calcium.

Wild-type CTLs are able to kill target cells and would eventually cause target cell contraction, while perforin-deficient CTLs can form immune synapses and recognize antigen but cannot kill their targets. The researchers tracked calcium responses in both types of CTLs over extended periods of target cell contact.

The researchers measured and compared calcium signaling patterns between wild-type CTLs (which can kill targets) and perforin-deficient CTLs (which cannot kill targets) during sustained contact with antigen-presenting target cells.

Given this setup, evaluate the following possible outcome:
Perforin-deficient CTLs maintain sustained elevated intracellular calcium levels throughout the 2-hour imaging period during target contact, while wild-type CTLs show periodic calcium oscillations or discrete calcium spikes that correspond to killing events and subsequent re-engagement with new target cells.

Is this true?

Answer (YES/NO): NO